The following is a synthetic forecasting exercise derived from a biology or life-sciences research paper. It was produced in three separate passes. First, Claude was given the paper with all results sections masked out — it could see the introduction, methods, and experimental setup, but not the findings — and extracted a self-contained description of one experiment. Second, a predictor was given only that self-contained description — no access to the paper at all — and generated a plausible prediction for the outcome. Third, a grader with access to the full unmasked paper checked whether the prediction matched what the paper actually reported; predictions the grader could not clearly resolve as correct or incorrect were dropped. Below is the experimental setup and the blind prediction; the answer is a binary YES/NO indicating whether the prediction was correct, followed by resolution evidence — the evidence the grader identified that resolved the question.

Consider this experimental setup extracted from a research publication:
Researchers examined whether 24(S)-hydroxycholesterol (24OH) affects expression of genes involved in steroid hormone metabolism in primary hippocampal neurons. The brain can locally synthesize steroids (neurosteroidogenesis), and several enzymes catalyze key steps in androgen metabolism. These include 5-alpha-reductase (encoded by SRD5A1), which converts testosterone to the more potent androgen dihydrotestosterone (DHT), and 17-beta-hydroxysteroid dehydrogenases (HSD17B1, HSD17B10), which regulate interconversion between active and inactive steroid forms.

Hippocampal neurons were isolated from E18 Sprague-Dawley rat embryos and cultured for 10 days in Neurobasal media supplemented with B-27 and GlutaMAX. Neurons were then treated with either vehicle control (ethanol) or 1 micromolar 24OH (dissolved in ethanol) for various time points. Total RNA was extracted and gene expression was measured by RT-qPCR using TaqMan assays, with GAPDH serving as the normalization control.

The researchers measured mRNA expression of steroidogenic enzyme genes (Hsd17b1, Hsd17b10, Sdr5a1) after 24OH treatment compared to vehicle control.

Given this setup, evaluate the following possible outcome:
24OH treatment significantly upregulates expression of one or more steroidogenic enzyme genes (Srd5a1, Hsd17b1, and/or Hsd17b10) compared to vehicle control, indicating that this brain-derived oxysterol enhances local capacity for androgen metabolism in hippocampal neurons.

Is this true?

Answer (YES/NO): YES